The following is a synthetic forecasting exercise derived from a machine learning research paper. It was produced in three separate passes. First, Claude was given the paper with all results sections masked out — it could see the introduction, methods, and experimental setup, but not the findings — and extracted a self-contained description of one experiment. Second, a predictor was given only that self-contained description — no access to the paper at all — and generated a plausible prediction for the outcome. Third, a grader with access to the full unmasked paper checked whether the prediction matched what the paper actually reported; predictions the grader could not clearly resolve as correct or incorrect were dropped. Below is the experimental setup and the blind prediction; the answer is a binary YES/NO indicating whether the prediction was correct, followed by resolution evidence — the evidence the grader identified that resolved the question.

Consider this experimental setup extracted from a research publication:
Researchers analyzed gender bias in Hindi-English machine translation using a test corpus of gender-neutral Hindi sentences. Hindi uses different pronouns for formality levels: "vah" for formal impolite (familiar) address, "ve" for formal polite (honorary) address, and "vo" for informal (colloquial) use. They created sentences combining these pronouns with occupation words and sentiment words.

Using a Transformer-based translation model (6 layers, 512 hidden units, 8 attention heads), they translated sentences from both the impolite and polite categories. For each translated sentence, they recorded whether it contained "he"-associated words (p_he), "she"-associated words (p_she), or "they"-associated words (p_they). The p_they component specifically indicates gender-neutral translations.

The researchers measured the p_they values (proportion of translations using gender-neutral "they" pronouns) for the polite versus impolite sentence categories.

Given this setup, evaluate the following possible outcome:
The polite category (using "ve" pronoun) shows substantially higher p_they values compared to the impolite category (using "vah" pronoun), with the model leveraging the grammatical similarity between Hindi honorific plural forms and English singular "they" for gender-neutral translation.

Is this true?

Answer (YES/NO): YES